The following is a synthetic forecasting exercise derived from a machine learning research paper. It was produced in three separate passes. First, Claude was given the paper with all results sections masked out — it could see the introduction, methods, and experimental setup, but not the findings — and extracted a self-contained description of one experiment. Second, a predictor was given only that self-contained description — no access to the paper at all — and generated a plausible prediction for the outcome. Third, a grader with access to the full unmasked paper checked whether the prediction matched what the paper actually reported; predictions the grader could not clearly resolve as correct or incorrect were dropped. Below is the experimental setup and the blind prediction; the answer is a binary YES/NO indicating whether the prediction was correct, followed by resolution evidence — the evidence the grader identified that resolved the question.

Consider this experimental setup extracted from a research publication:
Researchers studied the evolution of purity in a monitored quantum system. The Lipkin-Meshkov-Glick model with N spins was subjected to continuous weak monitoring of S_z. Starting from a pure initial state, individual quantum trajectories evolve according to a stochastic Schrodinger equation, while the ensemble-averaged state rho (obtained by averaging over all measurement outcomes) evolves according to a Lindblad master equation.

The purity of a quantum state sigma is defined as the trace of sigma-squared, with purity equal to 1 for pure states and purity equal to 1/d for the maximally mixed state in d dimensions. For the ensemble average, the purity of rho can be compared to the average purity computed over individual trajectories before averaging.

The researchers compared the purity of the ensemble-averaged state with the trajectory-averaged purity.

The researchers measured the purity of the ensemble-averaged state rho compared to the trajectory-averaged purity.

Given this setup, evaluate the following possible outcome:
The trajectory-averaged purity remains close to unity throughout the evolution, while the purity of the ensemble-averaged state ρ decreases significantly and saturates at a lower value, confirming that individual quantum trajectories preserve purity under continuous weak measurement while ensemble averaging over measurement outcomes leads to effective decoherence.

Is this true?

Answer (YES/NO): YES